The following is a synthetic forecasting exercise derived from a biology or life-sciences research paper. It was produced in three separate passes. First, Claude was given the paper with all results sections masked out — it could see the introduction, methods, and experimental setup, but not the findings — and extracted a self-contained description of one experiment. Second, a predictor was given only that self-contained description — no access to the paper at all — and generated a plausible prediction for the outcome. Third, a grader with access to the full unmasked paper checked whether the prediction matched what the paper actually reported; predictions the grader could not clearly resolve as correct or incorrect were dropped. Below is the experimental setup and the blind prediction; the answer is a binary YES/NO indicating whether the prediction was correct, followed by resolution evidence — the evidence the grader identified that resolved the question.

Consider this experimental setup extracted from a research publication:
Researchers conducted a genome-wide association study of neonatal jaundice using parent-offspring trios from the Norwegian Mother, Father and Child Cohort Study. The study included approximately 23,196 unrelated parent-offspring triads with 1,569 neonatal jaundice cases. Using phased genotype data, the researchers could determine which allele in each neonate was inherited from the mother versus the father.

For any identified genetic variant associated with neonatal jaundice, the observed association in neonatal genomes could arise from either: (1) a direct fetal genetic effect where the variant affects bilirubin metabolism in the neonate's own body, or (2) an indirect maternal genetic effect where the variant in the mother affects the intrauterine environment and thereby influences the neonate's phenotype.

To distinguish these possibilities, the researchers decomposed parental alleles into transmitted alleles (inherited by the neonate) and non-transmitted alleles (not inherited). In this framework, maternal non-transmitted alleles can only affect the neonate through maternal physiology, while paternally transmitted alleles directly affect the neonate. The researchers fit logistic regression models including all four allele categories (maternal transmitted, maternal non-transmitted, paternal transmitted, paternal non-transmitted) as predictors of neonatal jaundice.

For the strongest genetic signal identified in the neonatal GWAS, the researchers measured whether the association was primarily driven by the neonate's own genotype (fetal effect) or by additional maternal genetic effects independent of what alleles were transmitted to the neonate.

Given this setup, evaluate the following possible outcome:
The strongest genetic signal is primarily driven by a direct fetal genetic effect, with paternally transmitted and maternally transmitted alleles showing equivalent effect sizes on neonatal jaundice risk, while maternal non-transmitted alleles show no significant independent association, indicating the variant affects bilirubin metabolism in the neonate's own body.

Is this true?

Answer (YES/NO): YES